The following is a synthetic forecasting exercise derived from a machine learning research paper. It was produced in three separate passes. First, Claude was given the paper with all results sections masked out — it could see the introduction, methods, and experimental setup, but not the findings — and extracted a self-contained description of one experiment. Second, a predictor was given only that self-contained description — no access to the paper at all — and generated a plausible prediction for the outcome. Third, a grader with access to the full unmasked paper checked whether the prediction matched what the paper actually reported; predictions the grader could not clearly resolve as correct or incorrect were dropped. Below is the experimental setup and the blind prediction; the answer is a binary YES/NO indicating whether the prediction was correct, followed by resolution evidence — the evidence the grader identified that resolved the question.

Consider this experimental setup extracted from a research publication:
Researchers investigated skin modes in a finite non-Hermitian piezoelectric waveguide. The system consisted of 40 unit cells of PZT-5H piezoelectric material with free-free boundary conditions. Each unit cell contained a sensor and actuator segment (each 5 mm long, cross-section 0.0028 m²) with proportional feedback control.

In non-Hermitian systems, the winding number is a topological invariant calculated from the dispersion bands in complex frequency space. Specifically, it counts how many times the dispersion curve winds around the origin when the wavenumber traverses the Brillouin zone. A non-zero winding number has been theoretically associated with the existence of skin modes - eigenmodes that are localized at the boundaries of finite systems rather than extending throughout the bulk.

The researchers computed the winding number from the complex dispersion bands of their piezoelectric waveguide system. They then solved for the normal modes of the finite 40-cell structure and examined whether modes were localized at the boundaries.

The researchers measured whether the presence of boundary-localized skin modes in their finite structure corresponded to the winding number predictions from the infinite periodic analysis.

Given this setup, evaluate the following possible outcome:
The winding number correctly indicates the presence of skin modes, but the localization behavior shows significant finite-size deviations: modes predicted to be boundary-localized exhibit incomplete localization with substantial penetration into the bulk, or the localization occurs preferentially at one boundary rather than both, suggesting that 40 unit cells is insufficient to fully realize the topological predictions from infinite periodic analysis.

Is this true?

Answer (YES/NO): NO